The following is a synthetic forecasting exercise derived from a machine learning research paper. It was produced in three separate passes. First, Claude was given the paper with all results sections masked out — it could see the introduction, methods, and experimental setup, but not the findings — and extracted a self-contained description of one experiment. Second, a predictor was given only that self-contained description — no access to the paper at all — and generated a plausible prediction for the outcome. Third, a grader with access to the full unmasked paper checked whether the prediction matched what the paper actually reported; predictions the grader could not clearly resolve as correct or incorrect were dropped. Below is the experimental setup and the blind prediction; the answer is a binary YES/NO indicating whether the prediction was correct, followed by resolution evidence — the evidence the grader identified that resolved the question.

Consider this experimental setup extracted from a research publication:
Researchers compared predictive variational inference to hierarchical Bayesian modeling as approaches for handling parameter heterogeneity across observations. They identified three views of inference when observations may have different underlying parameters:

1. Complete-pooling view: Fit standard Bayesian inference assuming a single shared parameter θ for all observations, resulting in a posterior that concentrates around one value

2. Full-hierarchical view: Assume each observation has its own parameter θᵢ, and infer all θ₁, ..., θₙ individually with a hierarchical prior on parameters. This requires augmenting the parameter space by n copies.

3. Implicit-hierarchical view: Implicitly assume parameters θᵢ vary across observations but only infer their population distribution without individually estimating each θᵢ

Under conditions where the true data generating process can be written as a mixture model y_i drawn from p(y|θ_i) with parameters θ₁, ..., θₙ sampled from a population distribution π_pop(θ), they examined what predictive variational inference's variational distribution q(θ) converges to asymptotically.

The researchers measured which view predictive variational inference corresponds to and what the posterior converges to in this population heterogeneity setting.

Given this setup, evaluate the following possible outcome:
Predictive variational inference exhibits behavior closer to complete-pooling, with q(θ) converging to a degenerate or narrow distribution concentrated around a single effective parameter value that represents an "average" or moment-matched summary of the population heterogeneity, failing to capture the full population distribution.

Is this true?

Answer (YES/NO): NO